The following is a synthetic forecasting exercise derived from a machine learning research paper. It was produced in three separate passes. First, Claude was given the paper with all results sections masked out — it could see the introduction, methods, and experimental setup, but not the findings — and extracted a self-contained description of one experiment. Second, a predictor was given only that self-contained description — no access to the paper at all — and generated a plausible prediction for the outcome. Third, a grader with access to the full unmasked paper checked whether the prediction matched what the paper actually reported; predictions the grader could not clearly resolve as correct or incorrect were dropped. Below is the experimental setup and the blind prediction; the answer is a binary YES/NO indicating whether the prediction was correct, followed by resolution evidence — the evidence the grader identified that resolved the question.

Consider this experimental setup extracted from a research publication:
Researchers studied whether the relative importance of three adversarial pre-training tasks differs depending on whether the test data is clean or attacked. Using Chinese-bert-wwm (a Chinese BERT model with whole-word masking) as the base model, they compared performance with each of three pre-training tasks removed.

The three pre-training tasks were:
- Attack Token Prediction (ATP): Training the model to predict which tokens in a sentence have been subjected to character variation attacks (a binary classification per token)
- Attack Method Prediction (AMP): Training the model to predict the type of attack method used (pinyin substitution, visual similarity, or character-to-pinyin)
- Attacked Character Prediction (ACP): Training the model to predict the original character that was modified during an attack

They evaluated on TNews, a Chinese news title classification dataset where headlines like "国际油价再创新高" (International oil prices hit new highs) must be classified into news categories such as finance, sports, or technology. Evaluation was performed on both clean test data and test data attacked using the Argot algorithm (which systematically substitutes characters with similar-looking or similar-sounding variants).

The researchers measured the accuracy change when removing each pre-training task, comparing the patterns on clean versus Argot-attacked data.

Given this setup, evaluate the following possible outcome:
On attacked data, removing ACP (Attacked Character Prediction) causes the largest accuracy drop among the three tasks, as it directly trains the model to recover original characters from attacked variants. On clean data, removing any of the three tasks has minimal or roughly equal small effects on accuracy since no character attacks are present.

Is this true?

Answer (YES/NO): NO